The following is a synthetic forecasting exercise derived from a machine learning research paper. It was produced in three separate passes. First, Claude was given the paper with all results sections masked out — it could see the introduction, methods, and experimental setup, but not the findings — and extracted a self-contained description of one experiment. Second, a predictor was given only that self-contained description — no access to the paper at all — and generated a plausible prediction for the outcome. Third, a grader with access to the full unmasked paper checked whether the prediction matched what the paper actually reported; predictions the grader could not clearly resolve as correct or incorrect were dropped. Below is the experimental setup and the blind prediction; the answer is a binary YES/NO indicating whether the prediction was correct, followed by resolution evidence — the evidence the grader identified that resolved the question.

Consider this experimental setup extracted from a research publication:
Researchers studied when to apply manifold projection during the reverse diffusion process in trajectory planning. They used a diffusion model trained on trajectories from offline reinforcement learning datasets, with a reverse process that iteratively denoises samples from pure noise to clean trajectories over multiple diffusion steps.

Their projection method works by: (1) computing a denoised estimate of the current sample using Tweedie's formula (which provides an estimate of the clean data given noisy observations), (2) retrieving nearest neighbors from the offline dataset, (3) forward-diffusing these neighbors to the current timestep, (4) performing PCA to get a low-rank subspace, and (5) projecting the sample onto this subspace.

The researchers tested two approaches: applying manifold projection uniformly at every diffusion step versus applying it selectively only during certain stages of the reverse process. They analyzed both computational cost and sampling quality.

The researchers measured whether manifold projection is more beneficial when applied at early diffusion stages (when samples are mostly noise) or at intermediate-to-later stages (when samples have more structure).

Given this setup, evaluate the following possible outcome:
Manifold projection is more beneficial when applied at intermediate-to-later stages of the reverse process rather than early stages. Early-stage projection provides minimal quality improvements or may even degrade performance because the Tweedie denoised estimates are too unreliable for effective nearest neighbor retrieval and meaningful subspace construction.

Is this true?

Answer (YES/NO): YES